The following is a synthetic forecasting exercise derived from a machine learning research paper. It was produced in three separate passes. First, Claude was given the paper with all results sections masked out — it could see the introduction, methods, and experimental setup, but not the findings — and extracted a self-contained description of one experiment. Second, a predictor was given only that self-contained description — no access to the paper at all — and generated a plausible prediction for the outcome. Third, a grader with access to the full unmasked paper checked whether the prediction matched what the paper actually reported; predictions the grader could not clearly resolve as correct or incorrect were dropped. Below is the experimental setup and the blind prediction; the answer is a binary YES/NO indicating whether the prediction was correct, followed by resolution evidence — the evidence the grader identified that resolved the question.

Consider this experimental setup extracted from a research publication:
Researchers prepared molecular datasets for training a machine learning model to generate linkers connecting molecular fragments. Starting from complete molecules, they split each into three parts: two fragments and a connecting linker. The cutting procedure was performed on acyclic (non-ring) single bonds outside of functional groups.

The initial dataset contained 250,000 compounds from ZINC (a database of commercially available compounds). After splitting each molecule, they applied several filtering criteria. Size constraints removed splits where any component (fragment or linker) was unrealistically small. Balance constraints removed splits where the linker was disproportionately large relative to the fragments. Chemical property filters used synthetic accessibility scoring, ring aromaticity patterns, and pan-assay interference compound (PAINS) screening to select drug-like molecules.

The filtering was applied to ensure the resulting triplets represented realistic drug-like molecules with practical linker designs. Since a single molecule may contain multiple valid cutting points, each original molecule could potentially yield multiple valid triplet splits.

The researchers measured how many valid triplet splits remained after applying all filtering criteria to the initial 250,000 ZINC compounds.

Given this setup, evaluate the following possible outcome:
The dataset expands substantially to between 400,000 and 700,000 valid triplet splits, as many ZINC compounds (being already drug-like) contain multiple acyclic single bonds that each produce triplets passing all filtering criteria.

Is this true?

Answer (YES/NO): YES